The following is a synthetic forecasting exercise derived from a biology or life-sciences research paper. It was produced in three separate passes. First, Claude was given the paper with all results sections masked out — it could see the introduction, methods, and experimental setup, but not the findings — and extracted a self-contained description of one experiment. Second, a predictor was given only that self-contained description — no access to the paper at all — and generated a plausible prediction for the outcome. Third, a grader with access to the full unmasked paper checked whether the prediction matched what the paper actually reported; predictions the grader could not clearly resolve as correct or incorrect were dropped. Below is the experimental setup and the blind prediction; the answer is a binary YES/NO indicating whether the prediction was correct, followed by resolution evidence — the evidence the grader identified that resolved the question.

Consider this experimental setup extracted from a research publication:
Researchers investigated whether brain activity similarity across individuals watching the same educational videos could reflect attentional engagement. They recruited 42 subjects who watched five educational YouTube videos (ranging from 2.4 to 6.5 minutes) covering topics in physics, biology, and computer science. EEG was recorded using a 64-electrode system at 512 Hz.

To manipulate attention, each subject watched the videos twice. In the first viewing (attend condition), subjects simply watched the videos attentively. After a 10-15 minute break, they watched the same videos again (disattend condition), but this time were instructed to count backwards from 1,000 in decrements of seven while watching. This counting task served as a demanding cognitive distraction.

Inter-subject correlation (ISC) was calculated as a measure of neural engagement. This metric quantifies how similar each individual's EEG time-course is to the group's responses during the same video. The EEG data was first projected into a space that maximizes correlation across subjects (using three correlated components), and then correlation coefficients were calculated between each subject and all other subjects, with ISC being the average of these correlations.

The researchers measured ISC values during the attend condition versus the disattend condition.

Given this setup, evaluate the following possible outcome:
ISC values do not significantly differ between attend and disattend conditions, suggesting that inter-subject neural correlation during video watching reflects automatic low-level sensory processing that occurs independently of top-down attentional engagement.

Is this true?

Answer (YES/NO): NO